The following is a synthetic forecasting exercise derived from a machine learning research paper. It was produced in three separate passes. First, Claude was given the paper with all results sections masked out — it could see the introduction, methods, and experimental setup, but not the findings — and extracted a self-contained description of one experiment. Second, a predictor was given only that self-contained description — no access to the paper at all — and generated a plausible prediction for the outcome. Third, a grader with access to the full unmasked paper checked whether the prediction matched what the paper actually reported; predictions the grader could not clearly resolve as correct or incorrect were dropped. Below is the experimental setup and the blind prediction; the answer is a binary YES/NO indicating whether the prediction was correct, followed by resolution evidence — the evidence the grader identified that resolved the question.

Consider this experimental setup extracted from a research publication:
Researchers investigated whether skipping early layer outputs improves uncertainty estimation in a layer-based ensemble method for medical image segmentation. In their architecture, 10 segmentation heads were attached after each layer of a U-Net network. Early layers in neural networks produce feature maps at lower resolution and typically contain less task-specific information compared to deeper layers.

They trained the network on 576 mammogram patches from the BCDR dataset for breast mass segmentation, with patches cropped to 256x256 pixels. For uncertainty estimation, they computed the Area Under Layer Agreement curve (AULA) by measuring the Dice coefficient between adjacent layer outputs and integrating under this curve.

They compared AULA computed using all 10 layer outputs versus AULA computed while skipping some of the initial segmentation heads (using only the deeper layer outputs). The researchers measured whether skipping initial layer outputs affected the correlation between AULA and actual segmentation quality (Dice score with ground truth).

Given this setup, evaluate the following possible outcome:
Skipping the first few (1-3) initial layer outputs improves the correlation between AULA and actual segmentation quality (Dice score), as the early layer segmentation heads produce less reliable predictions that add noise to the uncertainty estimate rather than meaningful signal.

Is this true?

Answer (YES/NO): YES